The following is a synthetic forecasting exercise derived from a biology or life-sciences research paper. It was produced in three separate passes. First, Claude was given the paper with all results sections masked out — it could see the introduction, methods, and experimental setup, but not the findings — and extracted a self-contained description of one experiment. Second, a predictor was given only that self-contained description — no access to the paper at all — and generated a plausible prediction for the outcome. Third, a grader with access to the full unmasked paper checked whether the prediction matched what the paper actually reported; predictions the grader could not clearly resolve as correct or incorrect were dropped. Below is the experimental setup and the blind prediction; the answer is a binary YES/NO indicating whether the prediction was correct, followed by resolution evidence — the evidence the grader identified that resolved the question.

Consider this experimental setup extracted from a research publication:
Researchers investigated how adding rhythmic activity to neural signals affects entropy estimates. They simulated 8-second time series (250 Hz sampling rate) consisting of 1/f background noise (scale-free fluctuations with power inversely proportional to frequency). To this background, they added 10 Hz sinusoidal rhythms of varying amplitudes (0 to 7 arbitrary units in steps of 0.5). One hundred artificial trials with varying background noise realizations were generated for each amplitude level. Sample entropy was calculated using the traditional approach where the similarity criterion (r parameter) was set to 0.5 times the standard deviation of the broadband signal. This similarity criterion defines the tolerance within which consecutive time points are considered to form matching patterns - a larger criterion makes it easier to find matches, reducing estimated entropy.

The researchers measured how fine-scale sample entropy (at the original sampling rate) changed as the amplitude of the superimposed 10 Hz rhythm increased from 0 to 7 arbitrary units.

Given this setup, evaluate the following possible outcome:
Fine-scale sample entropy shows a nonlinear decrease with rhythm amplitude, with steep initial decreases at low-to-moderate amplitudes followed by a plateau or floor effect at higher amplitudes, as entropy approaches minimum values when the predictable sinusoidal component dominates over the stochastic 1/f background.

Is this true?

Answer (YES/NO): NO